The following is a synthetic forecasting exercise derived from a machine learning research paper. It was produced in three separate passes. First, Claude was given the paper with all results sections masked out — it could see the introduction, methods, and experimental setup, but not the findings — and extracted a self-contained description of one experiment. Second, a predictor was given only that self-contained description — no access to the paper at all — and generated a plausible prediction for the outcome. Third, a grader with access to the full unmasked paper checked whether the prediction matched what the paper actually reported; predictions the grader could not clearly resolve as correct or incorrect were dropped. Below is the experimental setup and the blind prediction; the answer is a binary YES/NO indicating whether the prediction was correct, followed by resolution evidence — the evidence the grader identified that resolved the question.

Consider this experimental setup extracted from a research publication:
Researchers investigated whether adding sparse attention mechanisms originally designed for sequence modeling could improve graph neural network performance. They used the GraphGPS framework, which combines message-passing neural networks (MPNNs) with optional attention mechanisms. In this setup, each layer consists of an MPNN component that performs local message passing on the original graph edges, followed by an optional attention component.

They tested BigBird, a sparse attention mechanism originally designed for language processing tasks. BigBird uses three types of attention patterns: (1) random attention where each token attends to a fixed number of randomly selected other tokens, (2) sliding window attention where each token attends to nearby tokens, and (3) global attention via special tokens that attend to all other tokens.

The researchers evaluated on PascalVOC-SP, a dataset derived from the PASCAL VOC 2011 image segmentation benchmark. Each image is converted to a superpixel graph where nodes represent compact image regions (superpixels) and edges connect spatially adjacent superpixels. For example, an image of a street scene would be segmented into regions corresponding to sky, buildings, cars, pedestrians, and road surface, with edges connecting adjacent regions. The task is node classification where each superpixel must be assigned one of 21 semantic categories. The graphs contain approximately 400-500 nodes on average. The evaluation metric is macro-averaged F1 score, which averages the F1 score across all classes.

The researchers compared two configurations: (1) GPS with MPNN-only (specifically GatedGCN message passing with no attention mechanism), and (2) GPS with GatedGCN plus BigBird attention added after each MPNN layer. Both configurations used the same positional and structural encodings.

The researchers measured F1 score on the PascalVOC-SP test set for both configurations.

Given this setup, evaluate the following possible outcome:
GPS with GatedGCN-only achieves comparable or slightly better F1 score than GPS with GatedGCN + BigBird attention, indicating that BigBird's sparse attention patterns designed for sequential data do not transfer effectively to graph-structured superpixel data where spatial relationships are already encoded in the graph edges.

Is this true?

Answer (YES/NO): NO